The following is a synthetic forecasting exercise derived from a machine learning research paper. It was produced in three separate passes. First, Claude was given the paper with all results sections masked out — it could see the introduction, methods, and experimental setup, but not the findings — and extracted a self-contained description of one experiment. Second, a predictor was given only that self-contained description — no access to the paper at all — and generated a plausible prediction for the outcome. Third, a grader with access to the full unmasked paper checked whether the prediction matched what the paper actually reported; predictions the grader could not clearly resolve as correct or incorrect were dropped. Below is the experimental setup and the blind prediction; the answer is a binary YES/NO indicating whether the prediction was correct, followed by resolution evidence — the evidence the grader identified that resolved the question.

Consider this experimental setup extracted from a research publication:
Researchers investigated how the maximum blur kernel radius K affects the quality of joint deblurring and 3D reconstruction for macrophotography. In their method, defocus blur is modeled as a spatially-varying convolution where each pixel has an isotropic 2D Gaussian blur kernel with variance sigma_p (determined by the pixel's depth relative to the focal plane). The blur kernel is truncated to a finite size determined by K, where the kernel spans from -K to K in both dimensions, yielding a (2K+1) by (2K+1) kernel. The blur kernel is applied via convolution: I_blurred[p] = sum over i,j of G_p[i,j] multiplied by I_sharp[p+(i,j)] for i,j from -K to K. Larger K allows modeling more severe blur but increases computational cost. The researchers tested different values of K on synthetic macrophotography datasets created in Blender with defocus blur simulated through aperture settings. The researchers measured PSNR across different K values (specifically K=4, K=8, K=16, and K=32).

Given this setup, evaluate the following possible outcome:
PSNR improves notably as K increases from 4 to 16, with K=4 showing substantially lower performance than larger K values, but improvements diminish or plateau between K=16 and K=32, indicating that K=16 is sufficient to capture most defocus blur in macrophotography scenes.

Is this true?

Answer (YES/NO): NO